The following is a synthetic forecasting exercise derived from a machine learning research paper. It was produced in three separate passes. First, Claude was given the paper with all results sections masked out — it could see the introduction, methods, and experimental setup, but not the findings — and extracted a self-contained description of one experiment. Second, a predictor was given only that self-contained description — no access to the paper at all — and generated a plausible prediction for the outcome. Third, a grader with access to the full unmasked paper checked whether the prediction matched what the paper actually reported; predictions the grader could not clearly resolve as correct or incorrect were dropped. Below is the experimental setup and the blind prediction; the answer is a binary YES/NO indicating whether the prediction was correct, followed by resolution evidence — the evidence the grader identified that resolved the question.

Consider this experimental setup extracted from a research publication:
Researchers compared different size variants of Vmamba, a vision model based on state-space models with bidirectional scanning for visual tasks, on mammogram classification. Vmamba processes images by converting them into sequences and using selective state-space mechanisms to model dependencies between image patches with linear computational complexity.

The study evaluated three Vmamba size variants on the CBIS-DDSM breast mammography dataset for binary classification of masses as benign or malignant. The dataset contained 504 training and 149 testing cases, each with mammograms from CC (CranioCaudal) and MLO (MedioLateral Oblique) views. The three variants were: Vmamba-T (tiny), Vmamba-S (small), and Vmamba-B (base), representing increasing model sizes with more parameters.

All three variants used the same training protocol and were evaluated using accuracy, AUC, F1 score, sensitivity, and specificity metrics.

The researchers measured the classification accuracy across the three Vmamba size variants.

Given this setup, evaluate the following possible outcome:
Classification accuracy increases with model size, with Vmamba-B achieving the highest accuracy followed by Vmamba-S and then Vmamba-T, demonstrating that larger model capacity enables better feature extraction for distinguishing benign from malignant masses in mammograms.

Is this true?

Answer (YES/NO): YES